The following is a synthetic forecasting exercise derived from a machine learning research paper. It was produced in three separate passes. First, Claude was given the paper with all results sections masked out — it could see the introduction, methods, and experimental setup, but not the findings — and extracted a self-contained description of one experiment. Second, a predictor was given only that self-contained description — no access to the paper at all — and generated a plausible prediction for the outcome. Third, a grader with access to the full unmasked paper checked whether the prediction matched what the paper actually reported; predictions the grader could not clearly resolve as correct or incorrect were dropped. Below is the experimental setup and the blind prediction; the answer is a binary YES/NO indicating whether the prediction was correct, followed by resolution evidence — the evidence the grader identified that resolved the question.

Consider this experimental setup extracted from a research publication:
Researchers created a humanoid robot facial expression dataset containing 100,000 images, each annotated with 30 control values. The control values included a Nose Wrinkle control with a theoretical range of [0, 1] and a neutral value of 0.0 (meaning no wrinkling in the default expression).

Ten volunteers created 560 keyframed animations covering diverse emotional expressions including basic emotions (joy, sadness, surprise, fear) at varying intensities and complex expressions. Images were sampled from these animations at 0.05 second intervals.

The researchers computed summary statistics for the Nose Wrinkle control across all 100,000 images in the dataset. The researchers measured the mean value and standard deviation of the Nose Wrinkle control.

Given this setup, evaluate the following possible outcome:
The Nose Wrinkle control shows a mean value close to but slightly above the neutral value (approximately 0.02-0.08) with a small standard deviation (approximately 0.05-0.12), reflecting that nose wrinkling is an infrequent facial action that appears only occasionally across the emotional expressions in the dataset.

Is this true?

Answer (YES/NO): NO